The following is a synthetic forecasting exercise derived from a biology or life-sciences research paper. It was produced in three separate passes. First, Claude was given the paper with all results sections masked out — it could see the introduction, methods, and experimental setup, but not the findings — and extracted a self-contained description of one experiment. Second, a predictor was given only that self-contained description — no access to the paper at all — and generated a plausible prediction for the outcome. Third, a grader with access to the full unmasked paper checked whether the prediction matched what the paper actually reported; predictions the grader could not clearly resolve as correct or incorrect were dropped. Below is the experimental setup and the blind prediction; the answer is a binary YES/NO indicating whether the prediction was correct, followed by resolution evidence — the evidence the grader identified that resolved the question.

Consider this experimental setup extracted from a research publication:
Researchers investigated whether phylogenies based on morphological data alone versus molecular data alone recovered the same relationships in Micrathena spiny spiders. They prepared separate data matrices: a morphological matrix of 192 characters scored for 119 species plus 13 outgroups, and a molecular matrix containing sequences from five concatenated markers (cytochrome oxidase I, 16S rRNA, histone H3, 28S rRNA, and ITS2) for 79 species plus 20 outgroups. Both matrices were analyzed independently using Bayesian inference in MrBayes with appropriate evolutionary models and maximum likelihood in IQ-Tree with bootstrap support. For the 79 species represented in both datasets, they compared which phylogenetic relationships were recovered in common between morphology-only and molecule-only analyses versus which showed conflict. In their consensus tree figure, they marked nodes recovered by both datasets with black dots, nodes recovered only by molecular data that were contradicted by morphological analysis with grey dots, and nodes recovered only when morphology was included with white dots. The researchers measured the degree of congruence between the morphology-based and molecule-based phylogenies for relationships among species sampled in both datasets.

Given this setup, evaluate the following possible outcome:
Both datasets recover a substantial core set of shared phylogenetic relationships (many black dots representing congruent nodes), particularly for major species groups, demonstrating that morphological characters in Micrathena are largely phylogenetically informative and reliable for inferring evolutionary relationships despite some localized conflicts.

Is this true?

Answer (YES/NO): YES